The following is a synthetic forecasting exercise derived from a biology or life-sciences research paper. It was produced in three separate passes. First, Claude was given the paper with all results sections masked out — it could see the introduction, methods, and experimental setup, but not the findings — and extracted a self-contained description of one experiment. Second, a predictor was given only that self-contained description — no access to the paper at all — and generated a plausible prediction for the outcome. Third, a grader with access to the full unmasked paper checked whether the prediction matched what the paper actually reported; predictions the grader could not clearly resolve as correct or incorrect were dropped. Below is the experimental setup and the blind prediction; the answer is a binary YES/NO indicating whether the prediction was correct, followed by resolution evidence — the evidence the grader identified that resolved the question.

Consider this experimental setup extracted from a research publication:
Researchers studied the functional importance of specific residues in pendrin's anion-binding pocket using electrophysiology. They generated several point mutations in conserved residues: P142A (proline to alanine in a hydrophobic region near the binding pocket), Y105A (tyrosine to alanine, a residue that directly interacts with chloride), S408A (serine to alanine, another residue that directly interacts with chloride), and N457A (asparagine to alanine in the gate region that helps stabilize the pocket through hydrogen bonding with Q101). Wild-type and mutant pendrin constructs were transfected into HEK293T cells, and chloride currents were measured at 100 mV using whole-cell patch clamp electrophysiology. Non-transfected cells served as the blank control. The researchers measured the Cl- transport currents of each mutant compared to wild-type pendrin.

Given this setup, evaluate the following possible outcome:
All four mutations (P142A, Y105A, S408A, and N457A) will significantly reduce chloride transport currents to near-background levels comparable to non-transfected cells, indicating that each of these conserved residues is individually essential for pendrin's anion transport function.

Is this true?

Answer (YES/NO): NO